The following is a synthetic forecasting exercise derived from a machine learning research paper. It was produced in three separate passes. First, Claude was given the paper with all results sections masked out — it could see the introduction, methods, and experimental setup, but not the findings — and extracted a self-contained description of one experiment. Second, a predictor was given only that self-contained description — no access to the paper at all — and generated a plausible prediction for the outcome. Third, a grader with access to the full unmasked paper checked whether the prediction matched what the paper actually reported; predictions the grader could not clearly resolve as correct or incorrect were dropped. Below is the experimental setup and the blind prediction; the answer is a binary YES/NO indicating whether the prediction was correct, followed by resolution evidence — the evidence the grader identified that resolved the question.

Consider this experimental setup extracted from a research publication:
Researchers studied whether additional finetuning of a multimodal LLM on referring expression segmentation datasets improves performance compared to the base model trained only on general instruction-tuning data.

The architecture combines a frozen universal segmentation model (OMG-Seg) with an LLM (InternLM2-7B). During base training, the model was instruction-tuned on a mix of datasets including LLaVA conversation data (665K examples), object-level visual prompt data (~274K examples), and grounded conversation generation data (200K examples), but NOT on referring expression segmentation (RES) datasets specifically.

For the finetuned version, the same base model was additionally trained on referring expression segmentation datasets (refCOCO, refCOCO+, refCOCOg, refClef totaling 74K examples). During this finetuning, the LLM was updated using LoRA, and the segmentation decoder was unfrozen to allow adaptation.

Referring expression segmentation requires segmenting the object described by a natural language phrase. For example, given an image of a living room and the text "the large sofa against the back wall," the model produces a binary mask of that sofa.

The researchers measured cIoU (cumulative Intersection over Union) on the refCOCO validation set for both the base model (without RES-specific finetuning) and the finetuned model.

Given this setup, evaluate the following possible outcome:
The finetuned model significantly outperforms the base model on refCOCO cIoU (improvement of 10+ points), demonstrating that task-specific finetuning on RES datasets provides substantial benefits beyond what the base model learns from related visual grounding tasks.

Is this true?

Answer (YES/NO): NO